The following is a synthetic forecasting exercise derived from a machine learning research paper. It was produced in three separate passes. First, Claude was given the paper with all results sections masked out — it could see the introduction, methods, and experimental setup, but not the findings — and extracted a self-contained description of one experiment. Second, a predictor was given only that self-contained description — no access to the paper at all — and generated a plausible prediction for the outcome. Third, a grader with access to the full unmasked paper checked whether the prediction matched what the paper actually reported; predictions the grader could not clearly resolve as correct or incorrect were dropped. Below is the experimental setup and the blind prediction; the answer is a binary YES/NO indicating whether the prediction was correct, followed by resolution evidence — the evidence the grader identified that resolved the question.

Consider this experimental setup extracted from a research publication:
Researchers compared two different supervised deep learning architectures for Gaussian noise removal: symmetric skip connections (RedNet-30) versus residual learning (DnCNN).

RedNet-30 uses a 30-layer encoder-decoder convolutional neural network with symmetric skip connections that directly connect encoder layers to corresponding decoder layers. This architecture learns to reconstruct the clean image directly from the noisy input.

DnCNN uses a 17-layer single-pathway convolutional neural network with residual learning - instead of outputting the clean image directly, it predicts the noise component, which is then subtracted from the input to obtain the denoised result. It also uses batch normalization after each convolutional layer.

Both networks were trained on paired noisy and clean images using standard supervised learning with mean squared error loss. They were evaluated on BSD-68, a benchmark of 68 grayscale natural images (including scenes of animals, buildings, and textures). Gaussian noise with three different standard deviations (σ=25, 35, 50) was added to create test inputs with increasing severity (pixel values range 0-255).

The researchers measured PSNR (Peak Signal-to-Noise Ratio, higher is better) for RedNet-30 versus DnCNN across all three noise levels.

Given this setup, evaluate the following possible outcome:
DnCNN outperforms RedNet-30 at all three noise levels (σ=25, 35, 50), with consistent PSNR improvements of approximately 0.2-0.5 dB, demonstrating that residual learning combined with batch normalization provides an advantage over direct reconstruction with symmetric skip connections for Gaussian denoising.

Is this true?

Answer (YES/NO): NO